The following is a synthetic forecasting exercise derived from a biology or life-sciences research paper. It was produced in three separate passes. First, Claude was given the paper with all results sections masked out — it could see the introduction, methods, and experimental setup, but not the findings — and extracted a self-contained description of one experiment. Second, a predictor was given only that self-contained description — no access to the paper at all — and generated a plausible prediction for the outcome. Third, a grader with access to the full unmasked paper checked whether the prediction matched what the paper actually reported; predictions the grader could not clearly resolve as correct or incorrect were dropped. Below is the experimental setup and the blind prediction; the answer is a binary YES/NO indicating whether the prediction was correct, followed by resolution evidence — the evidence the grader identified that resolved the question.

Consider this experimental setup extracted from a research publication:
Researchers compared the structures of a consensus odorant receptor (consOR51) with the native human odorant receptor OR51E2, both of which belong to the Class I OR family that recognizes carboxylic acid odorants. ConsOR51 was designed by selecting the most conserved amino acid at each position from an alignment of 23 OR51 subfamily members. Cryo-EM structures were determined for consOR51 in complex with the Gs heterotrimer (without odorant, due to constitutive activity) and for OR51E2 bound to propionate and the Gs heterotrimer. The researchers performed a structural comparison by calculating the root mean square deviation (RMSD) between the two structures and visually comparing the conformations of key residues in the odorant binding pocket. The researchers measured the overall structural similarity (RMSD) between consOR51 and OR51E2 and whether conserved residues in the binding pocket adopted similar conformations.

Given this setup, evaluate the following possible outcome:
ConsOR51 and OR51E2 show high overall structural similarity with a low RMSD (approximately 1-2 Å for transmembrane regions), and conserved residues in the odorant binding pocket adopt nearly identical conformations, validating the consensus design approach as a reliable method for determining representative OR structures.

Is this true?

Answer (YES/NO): YES